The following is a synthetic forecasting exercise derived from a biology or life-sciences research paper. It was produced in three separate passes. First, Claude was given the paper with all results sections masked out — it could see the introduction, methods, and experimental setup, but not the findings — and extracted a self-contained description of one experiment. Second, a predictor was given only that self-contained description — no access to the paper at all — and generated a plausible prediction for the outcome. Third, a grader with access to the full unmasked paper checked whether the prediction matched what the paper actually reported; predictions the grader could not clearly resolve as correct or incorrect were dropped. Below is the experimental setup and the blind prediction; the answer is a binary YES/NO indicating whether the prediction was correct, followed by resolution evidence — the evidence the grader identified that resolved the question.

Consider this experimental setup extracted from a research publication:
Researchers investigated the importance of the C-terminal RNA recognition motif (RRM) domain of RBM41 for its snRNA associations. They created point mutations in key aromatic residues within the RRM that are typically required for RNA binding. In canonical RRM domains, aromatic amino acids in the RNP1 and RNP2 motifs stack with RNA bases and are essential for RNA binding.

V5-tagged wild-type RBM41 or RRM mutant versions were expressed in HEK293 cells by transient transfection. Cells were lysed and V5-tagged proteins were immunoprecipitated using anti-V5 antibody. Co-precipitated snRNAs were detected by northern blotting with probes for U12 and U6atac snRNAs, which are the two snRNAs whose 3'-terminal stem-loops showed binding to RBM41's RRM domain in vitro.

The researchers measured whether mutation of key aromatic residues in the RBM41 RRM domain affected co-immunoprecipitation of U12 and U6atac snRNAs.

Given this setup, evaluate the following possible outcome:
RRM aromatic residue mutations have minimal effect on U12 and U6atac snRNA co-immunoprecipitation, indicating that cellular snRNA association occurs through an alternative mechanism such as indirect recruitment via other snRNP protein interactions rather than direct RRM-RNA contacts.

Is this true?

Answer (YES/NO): NO